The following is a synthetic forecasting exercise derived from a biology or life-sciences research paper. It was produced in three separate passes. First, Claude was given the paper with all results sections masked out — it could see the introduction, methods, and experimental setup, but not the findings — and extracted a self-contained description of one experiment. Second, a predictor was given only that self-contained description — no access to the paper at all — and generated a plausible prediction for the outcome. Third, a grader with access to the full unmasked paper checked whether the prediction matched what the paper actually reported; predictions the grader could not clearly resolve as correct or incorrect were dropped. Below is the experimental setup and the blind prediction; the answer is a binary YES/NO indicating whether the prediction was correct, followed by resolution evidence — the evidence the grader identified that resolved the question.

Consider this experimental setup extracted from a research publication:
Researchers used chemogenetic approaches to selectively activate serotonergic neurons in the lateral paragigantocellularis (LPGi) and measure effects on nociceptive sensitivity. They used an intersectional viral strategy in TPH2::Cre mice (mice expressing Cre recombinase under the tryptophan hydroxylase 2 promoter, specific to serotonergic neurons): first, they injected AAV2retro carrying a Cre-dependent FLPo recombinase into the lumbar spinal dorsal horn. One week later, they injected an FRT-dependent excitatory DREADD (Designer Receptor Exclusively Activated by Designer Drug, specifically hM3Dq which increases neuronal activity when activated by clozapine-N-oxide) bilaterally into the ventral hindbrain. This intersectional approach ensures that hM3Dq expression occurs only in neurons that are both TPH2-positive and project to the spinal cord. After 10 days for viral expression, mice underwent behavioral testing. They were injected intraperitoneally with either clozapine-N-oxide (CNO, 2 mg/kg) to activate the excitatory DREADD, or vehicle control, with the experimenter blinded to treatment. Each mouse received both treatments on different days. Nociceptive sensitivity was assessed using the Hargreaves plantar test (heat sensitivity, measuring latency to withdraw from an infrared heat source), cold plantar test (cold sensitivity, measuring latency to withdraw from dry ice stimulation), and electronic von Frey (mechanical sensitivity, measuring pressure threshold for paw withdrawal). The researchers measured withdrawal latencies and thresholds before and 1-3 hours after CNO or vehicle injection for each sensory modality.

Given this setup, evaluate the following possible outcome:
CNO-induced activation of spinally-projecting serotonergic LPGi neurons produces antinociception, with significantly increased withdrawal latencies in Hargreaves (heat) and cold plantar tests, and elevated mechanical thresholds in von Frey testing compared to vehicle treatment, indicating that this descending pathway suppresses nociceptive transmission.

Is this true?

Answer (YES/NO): NO